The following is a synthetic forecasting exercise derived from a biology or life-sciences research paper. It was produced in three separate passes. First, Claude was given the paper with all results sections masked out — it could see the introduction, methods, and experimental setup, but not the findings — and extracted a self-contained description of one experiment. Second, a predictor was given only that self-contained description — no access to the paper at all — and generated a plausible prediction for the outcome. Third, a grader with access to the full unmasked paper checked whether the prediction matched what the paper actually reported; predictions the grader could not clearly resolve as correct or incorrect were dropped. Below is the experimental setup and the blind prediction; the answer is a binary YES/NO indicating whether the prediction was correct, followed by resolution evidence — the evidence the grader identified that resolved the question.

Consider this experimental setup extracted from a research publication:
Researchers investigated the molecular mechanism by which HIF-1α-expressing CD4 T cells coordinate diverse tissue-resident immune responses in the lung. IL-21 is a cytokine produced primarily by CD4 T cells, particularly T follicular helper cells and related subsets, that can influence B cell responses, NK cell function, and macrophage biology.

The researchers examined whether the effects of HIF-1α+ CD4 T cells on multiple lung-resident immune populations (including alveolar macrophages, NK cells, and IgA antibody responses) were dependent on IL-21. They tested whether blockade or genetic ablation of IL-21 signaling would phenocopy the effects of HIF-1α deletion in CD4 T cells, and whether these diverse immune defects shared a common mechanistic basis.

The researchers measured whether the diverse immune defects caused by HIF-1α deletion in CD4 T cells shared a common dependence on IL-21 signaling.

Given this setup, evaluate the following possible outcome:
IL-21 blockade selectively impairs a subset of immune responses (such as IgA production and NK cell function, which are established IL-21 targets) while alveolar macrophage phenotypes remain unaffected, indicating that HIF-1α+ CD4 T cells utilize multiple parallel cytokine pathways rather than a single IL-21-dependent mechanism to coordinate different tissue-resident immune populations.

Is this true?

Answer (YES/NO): NO